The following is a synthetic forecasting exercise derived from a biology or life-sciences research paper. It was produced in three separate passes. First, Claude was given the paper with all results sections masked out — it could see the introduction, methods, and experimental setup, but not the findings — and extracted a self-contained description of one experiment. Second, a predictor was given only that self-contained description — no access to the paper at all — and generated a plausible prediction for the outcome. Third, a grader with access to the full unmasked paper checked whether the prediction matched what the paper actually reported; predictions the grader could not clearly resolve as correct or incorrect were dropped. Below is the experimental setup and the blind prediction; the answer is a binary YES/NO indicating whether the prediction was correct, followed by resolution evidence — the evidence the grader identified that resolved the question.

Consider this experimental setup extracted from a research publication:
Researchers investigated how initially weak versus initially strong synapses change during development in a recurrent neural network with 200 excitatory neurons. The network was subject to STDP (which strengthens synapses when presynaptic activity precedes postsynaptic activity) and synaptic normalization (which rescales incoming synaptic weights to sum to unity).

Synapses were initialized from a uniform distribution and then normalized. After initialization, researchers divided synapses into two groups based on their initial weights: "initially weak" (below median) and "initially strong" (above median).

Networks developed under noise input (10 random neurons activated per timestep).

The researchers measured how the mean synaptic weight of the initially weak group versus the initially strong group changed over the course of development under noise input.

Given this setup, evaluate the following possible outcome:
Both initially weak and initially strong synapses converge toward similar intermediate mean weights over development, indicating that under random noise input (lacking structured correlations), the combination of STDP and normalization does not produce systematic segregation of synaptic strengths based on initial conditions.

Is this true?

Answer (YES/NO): NO